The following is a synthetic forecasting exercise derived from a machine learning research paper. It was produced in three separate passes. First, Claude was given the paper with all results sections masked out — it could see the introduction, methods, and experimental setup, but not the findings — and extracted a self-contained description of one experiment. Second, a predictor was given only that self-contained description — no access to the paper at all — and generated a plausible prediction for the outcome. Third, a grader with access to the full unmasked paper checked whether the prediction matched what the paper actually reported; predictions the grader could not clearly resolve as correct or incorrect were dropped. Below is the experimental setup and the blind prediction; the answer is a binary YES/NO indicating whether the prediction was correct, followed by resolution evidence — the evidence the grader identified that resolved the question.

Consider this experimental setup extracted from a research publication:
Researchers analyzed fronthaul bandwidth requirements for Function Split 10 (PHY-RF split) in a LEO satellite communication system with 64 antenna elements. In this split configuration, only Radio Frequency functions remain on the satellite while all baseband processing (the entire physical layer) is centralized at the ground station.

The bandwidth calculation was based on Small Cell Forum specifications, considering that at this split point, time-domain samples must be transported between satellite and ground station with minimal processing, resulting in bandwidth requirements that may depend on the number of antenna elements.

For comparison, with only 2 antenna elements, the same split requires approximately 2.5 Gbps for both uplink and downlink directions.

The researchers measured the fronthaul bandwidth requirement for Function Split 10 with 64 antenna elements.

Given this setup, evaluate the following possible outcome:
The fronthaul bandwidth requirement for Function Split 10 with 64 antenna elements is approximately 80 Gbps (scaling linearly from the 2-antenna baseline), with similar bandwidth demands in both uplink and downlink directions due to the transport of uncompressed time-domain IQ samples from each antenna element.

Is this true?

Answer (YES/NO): YES